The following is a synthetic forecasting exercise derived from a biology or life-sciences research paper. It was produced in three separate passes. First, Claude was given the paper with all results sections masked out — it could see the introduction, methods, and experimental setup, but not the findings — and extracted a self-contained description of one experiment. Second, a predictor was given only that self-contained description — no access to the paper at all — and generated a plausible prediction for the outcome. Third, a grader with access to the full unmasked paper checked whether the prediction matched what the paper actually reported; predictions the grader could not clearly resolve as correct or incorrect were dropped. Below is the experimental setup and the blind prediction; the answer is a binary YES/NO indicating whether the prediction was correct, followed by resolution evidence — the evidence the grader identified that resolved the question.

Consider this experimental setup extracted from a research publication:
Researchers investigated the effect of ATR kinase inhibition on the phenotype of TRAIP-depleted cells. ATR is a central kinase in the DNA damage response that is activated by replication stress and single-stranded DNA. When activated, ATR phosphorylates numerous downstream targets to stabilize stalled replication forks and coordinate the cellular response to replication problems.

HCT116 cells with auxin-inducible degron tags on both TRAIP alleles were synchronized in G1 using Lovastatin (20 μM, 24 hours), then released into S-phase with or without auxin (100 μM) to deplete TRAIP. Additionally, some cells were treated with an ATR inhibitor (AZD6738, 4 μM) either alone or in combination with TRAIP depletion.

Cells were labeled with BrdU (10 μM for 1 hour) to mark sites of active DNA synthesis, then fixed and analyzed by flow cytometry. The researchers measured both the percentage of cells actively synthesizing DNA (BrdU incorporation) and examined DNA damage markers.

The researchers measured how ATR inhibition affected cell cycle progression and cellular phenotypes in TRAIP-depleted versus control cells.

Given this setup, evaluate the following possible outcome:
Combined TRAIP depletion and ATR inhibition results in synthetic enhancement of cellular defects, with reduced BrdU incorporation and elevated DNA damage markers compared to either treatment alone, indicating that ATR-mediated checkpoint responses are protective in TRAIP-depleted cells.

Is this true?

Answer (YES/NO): NO